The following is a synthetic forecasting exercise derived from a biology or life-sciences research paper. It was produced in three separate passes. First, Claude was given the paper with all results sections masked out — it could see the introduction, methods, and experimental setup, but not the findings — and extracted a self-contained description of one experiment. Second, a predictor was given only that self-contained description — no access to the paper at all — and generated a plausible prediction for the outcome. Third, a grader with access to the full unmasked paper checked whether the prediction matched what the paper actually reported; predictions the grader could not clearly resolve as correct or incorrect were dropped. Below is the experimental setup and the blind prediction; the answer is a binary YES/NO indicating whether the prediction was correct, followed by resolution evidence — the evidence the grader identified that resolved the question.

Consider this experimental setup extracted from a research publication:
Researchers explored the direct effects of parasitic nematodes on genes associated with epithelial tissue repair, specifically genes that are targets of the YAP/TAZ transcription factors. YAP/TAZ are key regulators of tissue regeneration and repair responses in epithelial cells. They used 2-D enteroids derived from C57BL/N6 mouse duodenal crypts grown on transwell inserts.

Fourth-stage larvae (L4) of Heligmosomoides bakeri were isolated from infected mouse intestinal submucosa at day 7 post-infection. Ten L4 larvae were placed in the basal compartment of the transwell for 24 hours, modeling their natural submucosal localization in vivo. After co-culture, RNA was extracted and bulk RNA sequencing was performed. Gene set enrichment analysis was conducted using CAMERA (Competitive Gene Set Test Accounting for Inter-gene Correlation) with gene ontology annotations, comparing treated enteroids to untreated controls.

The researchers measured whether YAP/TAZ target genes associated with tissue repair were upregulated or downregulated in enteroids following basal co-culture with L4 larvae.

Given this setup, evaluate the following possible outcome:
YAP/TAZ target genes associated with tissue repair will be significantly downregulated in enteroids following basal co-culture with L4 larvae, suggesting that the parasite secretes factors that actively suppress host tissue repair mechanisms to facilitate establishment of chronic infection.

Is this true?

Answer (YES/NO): NO